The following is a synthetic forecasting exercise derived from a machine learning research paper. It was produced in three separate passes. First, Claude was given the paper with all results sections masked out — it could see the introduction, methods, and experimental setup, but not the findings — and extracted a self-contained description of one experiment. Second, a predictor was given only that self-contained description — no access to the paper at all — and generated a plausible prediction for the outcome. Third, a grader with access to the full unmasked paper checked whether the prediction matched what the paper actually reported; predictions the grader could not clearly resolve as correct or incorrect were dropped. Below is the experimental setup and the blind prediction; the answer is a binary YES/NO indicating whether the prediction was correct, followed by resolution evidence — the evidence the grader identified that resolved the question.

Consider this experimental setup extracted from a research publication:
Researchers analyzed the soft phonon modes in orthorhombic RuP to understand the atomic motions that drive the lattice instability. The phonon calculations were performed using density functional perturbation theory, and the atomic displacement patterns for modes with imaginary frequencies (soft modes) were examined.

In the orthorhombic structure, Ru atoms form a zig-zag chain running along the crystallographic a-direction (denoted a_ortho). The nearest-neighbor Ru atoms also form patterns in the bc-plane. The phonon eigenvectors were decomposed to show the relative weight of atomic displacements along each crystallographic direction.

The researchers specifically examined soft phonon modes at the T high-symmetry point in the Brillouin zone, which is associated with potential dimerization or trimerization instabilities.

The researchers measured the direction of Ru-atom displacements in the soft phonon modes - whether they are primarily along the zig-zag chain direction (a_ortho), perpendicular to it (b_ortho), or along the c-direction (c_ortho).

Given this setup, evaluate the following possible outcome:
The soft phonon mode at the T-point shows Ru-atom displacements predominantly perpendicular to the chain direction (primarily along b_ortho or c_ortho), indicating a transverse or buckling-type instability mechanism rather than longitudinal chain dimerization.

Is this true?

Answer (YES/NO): YES